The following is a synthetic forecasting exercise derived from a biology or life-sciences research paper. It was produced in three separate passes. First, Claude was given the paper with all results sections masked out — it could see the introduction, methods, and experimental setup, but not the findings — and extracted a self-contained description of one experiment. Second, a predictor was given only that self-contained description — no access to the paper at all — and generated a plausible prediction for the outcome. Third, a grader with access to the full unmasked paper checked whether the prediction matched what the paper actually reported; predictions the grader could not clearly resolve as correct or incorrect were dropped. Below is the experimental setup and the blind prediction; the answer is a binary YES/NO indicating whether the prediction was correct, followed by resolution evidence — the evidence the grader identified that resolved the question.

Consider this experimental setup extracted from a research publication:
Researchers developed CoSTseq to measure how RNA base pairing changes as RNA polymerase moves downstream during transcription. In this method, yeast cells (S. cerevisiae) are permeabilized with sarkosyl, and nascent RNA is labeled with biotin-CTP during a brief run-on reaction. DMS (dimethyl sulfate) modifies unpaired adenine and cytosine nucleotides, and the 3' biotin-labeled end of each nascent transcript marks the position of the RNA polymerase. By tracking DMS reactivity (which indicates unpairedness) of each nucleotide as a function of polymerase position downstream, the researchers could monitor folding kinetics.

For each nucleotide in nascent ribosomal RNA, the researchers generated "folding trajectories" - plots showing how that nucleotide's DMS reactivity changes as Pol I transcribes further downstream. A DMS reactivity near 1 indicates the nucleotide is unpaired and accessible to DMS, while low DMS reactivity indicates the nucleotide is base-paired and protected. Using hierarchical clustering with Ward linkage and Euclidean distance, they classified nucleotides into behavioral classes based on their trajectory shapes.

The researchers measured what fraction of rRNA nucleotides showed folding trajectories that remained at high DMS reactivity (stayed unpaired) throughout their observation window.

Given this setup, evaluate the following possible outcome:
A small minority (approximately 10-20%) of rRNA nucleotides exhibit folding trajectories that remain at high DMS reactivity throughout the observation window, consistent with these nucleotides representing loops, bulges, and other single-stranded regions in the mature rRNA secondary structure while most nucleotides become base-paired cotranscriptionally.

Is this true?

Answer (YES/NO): NO